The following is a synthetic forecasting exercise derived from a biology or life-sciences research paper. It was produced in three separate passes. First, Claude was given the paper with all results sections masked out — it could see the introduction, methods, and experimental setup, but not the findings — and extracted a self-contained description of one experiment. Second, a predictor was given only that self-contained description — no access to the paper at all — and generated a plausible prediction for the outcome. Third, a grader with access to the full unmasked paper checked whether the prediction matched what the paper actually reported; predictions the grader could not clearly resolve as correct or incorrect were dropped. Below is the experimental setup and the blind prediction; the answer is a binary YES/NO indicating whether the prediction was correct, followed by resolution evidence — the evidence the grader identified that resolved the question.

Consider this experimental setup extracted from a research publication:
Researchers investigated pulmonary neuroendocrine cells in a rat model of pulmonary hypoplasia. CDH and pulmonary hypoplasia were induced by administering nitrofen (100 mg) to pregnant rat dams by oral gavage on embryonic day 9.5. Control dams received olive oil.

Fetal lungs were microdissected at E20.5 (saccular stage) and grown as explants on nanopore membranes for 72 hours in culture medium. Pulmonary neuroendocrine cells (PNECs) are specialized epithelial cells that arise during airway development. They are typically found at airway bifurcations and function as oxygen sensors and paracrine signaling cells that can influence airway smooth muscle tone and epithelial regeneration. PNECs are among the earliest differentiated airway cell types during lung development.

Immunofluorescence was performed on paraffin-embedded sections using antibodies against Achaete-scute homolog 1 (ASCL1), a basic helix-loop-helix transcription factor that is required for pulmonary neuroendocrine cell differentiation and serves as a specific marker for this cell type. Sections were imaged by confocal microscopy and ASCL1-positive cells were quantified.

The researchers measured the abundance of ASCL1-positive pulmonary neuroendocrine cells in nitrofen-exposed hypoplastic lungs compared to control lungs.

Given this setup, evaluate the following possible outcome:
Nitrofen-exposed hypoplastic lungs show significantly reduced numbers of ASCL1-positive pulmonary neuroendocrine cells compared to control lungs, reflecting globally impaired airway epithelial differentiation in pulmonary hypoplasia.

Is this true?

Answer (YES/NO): NO